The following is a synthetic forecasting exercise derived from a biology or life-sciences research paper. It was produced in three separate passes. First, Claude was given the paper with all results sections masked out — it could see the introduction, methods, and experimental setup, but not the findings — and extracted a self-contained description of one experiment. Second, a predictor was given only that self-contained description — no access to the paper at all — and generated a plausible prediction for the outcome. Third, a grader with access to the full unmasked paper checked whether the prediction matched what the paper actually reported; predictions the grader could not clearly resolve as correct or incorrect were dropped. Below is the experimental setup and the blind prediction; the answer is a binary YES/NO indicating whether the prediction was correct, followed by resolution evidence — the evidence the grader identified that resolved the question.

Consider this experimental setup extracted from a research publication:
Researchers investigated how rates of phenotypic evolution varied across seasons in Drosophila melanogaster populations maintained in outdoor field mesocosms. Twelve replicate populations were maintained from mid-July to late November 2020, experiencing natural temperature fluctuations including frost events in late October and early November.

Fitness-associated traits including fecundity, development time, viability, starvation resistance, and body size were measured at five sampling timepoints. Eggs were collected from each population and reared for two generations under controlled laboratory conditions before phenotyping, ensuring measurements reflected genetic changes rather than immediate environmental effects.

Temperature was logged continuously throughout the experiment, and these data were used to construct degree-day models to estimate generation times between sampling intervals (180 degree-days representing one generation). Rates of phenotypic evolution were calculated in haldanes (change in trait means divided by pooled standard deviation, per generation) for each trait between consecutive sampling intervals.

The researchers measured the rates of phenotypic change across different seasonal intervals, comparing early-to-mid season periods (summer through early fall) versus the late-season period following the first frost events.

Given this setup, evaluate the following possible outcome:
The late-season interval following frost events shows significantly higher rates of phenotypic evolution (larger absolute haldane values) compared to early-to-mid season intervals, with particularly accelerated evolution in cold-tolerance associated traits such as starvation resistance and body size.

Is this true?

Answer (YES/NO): NO